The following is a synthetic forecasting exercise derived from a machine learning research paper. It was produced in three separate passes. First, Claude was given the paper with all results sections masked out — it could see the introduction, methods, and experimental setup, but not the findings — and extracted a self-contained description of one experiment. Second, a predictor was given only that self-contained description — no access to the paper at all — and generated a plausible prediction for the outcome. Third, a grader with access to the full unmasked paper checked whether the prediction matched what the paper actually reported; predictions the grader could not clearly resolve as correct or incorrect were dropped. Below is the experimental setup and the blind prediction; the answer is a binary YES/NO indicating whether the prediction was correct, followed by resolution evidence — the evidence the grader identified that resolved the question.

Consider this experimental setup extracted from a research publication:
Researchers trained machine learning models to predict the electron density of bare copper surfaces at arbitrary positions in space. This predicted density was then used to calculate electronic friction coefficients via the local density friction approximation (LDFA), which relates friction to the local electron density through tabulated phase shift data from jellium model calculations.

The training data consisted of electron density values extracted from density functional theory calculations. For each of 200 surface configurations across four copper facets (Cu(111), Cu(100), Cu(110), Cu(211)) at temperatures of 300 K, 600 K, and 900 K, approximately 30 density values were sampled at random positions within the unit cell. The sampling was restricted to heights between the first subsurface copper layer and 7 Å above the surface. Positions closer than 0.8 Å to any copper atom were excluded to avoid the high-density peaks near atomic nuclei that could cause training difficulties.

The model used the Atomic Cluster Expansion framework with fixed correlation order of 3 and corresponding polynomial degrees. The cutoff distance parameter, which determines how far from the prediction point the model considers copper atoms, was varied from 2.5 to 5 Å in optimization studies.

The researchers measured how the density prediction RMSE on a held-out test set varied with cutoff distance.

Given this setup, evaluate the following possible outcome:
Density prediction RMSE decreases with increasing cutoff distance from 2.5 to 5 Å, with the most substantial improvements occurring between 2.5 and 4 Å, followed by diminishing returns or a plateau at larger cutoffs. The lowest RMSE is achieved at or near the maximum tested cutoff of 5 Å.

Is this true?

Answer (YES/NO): NO